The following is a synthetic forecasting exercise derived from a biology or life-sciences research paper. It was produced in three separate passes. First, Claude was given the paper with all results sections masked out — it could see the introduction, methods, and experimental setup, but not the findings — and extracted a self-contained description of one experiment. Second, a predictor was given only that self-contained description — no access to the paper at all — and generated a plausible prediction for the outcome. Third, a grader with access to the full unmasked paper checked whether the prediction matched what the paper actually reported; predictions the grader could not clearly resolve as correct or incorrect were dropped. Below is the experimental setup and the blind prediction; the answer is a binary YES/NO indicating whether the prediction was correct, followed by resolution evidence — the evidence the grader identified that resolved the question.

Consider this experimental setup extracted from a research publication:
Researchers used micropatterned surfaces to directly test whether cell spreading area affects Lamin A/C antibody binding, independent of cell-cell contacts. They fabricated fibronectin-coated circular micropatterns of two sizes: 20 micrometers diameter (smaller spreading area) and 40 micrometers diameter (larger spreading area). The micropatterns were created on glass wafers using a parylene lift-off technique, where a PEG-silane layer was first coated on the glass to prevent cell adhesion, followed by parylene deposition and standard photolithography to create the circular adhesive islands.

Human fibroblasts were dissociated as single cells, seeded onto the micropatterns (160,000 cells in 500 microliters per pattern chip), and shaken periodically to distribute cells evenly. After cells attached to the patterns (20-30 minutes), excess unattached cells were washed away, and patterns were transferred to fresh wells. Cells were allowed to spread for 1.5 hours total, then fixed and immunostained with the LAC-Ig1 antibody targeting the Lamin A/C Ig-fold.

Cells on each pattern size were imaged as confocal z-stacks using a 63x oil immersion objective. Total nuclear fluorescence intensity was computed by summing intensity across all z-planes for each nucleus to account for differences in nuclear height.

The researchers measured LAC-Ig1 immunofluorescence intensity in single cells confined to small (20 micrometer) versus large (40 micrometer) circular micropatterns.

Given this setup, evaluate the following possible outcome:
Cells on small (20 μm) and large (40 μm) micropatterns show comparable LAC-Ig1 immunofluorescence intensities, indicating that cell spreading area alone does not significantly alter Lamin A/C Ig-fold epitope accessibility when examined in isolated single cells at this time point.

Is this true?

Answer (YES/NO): NO